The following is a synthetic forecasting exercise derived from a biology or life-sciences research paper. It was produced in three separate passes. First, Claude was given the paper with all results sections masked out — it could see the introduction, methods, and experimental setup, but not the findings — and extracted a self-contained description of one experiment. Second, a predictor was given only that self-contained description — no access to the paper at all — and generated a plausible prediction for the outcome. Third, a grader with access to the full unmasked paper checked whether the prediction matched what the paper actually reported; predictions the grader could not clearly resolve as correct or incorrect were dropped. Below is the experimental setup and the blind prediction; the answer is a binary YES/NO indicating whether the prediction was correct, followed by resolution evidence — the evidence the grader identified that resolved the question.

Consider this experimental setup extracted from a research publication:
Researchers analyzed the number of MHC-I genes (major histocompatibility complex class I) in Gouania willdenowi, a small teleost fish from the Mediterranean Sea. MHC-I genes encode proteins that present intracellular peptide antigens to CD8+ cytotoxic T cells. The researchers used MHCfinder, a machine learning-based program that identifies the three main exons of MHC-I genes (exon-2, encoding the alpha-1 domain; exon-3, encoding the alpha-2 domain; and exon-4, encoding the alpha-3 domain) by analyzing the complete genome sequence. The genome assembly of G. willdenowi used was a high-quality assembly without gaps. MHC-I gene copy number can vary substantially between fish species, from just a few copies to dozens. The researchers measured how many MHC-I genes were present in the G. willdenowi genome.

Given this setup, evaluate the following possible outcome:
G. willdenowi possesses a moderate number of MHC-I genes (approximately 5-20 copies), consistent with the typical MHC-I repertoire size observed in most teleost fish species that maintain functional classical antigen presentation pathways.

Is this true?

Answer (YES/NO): NO